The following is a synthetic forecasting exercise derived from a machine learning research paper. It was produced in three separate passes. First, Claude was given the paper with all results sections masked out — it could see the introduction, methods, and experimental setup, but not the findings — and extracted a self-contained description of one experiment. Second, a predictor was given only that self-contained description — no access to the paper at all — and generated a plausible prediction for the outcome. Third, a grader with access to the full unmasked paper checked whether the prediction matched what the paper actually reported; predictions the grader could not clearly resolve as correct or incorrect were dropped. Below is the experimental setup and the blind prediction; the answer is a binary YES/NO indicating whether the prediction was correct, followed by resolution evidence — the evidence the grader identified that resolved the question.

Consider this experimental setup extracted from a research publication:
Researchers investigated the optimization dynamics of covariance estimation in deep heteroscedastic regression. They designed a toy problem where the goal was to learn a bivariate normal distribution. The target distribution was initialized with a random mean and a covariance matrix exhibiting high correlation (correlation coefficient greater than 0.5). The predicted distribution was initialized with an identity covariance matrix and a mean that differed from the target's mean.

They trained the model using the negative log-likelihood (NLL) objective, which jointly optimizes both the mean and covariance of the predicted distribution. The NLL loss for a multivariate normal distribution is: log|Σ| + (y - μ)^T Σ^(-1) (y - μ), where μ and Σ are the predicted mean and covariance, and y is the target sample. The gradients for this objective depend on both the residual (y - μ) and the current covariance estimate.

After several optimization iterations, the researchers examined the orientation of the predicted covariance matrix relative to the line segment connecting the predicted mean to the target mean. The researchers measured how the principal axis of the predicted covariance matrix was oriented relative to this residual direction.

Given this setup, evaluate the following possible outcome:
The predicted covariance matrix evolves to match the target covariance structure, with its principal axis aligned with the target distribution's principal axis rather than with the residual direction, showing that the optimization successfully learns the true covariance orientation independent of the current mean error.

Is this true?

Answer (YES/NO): NO